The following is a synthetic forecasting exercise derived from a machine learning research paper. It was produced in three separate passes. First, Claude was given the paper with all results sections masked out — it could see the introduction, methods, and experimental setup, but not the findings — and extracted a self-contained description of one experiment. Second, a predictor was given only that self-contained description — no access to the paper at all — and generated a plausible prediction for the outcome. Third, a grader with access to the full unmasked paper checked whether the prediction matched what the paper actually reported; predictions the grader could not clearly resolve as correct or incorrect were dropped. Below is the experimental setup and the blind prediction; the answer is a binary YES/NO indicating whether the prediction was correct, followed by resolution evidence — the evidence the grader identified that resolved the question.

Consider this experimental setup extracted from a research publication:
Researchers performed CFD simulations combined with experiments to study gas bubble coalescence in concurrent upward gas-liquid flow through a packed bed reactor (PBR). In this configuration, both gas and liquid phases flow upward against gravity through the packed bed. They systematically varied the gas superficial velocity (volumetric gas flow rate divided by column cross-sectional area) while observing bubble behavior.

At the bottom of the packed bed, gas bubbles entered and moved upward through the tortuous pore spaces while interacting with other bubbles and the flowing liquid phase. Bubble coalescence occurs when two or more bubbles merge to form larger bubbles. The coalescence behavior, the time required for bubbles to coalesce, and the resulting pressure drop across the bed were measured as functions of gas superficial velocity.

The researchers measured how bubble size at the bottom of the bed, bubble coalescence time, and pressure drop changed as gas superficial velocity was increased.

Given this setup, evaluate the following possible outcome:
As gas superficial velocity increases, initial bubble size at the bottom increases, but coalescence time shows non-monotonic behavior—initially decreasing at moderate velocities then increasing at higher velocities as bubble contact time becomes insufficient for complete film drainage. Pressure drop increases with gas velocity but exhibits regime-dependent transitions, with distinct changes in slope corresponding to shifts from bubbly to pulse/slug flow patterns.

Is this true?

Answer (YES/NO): NO